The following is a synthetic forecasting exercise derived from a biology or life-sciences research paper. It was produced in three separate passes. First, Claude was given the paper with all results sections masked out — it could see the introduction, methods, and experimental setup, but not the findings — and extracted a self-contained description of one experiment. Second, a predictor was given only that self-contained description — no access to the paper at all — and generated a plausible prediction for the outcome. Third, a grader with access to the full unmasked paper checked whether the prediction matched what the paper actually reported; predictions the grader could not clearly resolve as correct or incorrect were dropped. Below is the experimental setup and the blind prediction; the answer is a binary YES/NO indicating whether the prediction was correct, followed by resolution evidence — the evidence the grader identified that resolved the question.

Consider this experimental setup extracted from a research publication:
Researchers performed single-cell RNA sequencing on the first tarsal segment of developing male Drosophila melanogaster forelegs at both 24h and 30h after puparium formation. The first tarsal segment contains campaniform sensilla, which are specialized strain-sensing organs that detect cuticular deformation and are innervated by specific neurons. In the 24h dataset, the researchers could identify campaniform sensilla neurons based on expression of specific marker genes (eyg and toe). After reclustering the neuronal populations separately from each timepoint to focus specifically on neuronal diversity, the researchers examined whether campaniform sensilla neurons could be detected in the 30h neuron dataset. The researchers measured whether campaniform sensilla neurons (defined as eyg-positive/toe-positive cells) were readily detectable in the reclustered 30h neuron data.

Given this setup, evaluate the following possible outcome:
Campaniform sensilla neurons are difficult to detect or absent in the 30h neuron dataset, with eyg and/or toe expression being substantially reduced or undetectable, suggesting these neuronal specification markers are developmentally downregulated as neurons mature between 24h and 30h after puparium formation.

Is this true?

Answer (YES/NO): YES